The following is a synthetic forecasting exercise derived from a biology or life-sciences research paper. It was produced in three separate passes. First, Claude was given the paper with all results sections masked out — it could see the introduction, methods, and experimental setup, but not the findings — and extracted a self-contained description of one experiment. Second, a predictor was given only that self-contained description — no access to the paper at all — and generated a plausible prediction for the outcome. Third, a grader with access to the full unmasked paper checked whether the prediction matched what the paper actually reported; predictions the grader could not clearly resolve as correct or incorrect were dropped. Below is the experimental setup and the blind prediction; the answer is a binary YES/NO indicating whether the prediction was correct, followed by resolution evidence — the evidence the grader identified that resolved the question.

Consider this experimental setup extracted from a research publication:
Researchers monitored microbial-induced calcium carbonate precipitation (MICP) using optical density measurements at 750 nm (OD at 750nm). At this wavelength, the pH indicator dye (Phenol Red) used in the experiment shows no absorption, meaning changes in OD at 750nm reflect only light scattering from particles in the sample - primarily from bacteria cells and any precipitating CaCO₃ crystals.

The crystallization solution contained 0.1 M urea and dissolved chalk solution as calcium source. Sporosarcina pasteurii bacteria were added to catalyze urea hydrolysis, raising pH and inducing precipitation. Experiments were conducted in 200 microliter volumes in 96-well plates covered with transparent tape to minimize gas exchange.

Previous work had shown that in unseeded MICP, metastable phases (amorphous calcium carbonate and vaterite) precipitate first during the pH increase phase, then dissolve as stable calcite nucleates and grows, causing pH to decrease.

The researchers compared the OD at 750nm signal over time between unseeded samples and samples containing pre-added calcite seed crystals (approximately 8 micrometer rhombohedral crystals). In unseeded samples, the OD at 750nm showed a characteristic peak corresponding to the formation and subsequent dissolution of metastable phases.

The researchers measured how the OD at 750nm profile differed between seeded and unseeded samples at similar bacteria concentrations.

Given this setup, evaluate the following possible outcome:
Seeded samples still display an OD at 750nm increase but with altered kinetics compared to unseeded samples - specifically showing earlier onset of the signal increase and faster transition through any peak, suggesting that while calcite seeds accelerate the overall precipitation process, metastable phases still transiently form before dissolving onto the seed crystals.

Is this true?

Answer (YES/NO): NO